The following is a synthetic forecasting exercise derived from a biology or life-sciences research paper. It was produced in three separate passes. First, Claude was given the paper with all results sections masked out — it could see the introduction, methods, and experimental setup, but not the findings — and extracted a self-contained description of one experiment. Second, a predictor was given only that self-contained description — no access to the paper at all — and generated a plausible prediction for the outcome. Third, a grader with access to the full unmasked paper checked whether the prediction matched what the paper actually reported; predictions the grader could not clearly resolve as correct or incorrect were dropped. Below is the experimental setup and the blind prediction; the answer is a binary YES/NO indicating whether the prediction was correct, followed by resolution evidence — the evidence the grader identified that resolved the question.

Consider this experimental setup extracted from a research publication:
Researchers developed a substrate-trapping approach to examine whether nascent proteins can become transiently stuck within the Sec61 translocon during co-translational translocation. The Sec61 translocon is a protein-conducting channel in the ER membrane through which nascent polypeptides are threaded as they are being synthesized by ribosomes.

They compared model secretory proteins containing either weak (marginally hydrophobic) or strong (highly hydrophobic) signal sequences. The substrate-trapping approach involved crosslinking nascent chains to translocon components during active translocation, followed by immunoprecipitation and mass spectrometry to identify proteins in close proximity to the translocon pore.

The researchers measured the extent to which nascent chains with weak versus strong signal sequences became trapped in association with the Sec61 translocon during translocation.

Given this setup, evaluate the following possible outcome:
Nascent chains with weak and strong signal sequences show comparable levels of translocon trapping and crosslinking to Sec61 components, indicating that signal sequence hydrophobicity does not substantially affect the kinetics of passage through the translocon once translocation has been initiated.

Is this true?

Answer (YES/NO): NO